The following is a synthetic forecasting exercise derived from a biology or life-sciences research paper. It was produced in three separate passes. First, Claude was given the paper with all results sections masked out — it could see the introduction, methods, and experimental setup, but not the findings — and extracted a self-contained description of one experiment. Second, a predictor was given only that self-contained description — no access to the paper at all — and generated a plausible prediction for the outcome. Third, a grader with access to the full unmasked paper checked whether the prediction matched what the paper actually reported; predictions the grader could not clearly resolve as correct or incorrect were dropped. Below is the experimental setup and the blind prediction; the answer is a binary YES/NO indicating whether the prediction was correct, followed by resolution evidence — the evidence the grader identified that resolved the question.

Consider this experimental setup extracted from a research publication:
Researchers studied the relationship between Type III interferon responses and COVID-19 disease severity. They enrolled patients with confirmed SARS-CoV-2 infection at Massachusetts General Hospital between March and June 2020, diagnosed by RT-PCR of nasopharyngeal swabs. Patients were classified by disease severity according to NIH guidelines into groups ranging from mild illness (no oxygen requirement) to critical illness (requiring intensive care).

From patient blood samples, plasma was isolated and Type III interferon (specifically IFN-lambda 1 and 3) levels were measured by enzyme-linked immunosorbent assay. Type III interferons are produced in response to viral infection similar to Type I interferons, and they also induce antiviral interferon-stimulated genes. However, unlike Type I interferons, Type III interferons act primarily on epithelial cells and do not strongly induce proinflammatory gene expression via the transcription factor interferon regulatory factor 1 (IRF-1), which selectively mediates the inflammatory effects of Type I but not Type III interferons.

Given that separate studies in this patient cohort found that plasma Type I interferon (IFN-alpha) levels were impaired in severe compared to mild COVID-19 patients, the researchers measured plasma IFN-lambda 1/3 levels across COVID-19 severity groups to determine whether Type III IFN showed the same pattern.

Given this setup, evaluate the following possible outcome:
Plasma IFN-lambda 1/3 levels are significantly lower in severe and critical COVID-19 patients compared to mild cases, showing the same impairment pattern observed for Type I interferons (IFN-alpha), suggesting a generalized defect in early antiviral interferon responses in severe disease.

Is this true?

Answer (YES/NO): NO